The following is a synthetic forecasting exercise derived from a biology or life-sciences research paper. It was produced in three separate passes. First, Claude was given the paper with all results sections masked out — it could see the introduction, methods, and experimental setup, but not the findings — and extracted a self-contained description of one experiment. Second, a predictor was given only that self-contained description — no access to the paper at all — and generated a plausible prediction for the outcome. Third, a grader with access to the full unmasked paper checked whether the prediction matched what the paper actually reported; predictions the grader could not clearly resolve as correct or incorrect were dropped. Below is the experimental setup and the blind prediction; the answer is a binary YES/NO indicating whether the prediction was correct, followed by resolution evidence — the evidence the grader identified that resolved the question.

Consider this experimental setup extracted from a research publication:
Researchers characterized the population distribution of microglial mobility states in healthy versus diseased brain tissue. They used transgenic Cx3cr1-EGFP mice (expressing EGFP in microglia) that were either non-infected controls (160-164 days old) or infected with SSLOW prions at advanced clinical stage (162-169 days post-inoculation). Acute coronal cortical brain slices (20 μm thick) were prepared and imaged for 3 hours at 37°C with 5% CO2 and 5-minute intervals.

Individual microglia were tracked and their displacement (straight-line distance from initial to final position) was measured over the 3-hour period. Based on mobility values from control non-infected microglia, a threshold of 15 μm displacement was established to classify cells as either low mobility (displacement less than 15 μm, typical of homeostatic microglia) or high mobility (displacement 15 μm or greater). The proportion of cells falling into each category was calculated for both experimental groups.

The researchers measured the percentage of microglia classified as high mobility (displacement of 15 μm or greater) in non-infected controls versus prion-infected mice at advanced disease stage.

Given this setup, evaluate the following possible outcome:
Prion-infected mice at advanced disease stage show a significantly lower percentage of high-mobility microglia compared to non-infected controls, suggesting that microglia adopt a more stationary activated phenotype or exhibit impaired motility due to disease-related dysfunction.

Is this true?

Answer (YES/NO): NO